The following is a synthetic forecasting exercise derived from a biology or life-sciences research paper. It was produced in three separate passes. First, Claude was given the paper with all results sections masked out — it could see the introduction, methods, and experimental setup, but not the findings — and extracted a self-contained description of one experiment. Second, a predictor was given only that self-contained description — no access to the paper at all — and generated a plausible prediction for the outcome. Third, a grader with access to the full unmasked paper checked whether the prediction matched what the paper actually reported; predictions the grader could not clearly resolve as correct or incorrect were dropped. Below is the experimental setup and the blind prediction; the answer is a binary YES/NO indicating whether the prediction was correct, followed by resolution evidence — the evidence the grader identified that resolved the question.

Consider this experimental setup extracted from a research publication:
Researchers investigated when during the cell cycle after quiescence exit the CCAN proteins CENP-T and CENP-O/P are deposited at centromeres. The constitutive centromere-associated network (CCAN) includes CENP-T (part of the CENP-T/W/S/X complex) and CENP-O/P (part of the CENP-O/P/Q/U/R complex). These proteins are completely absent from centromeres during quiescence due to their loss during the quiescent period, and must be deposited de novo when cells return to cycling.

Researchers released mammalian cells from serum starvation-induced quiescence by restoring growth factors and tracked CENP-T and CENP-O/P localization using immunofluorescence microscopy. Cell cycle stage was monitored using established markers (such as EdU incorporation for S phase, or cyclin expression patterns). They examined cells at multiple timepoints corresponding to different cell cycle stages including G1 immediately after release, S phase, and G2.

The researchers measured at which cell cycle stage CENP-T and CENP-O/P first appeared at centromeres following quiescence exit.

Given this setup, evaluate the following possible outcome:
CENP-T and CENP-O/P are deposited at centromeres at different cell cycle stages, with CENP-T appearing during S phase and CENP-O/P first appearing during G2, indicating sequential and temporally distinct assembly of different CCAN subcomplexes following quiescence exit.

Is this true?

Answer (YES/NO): NO